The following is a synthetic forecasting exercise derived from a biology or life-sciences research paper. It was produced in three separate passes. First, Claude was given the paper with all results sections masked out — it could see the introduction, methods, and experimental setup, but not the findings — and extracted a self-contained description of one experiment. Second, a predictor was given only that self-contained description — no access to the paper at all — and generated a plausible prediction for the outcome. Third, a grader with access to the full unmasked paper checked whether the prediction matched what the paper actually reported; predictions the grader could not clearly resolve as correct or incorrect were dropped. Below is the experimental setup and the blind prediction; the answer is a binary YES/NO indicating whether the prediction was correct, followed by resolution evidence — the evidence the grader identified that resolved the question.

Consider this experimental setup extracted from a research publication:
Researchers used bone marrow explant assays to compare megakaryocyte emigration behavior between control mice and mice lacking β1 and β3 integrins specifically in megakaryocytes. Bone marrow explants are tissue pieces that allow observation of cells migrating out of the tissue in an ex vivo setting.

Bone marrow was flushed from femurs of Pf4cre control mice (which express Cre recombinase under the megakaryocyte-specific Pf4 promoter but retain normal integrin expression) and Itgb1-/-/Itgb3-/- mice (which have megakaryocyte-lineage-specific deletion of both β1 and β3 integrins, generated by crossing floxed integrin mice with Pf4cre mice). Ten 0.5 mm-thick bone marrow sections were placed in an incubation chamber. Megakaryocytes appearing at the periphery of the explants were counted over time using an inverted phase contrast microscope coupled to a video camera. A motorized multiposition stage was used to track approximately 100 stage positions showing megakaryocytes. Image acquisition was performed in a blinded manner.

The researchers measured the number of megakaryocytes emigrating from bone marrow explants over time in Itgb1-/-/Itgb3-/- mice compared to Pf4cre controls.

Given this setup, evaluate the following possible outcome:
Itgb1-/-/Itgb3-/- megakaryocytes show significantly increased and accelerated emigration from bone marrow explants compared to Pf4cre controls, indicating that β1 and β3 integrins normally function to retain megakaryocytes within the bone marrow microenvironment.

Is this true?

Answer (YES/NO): YES